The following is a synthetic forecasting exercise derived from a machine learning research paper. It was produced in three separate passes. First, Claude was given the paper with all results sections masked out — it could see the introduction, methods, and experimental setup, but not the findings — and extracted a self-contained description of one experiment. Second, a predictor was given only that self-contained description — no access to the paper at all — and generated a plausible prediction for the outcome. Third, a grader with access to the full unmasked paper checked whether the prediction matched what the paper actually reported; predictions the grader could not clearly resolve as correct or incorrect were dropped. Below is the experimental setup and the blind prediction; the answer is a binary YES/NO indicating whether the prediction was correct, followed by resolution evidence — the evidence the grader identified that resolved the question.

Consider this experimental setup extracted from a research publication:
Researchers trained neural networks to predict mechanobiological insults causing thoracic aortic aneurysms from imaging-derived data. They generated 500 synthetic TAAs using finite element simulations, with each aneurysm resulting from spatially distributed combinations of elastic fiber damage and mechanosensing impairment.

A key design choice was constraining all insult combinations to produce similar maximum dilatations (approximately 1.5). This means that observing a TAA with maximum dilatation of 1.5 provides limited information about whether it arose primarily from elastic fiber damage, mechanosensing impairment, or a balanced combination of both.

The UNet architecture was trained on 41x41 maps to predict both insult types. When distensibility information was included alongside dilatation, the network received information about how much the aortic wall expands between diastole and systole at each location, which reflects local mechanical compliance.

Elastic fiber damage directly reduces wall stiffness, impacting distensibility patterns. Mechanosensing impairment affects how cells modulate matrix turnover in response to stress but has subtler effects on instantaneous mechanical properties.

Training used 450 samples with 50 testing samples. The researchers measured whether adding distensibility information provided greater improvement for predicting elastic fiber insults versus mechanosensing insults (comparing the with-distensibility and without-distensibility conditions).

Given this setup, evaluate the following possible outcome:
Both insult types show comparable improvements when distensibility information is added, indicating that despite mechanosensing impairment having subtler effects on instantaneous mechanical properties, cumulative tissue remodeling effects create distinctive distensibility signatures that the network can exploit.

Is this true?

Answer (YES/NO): YES